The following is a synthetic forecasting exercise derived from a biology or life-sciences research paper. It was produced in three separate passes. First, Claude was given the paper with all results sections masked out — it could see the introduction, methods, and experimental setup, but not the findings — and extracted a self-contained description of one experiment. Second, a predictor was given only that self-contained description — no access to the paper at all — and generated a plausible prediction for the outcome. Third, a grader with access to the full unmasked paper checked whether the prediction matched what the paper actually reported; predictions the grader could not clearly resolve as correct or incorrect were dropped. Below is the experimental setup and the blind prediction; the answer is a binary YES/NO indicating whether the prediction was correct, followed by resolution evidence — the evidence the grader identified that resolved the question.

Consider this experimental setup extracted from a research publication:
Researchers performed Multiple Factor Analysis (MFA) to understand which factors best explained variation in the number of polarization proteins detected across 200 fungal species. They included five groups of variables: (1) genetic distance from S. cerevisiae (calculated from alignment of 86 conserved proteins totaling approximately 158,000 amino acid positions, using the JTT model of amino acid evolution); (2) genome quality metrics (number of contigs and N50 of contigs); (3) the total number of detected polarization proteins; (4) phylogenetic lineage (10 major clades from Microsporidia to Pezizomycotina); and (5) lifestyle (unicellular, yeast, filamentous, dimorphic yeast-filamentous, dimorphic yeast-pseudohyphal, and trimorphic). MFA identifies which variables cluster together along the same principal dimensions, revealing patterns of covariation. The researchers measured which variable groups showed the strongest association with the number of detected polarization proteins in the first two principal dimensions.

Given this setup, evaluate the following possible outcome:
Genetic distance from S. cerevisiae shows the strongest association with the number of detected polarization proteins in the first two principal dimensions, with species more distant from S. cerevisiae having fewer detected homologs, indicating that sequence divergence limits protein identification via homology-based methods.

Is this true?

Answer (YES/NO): NO